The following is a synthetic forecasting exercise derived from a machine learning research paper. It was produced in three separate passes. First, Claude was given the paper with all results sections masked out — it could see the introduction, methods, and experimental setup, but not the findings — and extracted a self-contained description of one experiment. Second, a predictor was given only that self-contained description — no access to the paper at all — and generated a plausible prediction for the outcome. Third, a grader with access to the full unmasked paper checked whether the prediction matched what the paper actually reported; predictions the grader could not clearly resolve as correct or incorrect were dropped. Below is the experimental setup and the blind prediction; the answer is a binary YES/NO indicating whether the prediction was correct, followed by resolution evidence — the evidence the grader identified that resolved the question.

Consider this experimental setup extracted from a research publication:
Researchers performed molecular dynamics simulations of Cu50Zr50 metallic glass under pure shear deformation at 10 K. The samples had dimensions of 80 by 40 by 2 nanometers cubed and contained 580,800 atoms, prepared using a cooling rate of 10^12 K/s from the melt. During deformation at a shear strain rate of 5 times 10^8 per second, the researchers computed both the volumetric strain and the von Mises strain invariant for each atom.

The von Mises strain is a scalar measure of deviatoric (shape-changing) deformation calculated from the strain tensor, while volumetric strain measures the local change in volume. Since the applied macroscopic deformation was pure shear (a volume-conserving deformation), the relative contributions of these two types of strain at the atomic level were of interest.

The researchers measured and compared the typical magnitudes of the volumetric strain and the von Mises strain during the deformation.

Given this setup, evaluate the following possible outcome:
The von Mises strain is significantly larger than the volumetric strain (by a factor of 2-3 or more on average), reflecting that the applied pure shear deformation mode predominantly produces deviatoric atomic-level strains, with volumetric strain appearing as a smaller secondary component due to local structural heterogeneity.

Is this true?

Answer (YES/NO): NO